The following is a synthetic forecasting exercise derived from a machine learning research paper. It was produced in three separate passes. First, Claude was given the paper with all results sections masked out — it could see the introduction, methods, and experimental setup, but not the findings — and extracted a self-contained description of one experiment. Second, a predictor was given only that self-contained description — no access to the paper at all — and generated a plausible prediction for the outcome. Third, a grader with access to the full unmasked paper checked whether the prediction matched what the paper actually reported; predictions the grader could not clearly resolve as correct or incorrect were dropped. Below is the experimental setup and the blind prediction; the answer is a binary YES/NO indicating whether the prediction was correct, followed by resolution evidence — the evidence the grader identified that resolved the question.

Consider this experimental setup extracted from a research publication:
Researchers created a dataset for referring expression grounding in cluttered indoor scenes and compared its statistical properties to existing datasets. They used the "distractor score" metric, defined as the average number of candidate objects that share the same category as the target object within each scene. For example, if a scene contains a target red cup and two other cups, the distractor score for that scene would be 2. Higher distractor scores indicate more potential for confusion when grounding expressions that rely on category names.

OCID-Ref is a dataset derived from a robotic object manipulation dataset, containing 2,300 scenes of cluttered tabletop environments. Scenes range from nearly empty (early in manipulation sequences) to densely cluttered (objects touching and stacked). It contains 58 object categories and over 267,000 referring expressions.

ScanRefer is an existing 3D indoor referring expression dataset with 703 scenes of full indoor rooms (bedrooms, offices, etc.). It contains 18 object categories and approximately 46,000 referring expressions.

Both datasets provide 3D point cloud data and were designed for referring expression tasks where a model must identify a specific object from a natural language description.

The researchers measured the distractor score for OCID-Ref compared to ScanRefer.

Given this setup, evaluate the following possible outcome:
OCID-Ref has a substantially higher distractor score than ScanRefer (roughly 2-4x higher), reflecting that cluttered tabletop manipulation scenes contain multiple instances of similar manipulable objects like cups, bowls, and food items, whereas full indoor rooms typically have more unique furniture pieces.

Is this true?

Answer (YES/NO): NO